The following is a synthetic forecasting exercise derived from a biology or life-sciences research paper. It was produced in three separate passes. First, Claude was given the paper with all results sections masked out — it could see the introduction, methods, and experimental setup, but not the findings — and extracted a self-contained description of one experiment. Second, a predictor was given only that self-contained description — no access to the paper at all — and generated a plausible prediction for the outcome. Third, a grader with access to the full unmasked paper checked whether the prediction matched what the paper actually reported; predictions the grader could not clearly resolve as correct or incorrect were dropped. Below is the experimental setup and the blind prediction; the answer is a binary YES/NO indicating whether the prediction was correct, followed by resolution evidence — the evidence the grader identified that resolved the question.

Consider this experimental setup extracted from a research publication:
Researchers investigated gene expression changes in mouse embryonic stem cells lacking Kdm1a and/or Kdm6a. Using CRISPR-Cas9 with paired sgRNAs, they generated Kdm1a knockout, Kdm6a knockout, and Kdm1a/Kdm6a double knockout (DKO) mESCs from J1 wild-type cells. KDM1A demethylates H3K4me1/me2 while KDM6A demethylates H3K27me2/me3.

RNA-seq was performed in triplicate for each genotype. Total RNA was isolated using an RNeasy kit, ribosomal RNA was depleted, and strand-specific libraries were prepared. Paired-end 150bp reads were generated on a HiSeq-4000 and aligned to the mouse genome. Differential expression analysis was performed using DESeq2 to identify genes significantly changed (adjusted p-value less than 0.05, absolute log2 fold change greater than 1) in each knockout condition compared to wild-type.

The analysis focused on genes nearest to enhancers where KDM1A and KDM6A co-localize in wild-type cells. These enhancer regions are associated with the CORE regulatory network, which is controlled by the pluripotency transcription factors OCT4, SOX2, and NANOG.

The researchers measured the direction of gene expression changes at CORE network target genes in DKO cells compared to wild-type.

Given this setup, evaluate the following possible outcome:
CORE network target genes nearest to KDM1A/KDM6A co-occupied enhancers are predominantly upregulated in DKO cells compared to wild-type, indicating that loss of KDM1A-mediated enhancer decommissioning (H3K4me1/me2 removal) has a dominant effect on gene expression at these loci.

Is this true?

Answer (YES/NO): YES